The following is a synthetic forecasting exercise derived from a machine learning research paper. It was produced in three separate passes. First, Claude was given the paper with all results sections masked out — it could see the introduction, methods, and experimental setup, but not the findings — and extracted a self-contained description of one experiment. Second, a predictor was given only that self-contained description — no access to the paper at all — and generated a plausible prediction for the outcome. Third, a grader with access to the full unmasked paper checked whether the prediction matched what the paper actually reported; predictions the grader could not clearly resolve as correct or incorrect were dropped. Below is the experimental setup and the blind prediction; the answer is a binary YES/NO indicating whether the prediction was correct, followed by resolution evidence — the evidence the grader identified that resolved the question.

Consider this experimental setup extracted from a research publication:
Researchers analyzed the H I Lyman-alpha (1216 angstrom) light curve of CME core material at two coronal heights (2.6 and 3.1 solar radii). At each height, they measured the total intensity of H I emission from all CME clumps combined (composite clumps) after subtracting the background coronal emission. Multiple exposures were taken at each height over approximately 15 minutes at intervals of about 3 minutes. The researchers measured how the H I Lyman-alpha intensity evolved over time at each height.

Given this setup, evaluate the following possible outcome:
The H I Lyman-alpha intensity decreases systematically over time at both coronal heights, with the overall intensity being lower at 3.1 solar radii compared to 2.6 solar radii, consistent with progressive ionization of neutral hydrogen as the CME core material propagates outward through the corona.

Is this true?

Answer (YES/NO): NO